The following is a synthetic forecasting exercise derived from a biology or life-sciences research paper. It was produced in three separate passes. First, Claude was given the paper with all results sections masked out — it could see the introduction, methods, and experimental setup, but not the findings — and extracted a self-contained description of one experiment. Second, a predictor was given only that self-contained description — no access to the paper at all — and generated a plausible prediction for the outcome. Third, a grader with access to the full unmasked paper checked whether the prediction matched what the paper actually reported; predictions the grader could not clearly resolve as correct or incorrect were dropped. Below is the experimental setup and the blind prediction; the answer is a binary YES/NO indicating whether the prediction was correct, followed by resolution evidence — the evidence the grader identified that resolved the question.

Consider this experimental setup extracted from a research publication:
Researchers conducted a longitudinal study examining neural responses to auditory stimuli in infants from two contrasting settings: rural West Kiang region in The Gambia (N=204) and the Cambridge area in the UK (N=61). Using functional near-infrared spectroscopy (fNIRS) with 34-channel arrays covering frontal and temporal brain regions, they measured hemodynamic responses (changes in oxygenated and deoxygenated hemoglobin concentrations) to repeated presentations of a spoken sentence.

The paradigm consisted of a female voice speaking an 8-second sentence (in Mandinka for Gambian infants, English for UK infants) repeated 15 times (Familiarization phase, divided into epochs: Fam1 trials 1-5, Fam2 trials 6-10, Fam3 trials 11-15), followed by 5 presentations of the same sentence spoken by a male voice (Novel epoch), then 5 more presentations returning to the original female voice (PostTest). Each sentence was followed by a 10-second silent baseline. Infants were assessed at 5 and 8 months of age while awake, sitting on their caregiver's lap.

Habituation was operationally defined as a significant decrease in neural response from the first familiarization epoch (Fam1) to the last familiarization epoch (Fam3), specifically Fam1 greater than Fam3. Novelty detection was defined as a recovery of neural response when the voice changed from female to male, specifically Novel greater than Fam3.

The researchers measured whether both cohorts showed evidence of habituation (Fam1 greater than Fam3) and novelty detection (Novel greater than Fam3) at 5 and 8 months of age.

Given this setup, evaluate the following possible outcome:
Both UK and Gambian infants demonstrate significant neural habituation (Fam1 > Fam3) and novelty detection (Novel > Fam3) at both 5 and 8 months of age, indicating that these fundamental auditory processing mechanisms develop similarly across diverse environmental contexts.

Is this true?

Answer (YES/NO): NO